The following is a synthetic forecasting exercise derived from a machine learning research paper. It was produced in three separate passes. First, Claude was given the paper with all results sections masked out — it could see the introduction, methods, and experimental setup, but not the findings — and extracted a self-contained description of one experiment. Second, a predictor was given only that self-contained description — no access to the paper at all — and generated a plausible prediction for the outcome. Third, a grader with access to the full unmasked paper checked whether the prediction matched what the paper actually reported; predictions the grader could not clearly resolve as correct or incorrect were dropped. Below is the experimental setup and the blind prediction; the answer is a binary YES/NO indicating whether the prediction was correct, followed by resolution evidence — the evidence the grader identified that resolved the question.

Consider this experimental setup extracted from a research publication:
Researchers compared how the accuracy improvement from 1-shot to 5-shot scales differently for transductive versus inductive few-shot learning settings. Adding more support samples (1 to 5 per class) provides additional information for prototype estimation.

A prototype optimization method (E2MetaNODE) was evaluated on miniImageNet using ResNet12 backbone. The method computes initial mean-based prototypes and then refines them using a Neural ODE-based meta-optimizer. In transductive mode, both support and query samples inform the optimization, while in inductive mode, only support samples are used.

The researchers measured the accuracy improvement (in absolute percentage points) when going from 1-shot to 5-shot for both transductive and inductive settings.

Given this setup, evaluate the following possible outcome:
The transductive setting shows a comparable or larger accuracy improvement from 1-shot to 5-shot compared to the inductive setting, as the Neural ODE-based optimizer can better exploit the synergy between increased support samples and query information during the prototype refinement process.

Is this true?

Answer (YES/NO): NO